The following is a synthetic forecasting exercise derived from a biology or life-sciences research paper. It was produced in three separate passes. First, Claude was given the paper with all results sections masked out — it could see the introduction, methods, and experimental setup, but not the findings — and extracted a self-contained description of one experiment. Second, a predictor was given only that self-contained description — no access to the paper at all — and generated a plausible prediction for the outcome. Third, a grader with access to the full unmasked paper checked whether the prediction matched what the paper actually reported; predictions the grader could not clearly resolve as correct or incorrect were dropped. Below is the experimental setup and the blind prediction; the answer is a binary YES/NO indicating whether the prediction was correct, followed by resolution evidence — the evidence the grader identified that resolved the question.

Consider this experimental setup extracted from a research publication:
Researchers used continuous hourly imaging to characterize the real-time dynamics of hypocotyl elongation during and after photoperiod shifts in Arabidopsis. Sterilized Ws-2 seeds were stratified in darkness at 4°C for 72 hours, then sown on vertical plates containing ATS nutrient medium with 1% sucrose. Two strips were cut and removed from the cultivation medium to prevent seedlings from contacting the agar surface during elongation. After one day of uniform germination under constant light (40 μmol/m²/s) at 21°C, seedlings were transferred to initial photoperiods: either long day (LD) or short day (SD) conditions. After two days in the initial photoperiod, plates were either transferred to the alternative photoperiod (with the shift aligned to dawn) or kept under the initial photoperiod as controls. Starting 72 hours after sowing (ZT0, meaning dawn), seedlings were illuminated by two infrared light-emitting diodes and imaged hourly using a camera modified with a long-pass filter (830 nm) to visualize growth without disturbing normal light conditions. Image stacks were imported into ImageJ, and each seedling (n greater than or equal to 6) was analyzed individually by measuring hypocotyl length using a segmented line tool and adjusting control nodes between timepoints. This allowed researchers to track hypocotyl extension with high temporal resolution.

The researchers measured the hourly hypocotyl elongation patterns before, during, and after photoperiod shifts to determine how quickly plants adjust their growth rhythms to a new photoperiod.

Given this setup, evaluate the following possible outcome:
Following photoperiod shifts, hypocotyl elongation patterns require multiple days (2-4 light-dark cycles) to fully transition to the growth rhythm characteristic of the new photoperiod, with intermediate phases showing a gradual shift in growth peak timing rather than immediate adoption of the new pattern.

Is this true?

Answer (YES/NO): NO